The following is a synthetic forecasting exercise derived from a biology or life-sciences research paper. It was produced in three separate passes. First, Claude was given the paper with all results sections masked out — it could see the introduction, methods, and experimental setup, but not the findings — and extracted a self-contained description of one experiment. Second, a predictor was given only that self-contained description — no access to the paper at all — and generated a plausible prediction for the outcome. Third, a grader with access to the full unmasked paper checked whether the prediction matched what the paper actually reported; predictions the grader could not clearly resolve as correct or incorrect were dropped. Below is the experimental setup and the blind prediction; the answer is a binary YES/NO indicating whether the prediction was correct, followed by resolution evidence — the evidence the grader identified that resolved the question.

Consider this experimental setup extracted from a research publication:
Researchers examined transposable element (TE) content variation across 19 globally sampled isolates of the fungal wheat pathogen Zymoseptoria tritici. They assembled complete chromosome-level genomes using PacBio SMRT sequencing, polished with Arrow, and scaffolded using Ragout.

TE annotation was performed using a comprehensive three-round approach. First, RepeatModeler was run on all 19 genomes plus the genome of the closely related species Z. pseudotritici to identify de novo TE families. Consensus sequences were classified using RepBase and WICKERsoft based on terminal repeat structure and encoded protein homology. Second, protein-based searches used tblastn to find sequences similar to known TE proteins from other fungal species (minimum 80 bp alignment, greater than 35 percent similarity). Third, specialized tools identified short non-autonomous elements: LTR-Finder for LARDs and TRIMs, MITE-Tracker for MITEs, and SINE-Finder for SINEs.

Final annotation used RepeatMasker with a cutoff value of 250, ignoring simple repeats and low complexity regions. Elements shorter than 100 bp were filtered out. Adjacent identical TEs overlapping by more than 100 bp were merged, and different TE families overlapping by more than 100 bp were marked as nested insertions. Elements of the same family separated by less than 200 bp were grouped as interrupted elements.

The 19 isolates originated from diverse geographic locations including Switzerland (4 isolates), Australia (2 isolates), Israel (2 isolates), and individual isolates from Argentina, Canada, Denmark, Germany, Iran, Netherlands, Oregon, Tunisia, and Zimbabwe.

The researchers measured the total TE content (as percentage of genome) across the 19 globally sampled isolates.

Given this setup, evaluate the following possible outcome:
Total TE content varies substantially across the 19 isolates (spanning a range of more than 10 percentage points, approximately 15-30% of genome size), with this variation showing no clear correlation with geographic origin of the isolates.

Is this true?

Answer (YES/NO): NO